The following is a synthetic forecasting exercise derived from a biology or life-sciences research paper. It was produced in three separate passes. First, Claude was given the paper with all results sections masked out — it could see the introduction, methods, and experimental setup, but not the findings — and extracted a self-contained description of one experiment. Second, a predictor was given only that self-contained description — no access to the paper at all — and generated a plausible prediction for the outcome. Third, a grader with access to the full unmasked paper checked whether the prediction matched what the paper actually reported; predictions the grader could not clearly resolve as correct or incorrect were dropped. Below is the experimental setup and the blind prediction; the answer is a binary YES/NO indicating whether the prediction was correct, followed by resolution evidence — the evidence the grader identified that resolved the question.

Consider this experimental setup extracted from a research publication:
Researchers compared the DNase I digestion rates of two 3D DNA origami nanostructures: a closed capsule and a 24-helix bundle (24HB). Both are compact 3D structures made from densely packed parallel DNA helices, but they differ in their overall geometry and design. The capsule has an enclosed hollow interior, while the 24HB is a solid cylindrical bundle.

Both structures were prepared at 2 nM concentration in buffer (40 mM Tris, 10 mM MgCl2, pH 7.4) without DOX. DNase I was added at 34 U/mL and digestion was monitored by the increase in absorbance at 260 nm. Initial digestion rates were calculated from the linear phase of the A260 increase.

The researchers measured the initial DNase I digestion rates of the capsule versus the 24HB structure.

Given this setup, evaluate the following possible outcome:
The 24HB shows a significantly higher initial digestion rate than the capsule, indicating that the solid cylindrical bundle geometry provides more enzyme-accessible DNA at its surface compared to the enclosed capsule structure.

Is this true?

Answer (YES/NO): NO